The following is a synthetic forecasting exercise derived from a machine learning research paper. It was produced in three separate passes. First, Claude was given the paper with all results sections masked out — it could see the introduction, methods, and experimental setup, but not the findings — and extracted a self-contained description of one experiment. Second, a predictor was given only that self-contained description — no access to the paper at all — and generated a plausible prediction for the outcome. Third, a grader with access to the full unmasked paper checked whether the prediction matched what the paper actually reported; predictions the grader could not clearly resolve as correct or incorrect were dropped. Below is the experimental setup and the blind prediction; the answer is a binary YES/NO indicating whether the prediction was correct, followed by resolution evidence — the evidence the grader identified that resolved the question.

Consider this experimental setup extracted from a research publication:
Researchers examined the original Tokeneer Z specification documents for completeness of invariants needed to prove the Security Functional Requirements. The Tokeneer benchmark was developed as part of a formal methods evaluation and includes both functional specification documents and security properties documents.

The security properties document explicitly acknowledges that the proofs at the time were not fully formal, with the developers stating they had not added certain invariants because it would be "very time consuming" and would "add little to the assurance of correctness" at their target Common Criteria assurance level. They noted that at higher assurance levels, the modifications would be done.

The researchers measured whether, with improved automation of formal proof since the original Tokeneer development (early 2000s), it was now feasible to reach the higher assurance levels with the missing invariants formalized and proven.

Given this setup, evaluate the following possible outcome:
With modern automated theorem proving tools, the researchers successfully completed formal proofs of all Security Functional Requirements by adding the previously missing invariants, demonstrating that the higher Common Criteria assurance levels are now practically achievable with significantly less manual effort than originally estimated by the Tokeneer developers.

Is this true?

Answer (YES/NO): NO